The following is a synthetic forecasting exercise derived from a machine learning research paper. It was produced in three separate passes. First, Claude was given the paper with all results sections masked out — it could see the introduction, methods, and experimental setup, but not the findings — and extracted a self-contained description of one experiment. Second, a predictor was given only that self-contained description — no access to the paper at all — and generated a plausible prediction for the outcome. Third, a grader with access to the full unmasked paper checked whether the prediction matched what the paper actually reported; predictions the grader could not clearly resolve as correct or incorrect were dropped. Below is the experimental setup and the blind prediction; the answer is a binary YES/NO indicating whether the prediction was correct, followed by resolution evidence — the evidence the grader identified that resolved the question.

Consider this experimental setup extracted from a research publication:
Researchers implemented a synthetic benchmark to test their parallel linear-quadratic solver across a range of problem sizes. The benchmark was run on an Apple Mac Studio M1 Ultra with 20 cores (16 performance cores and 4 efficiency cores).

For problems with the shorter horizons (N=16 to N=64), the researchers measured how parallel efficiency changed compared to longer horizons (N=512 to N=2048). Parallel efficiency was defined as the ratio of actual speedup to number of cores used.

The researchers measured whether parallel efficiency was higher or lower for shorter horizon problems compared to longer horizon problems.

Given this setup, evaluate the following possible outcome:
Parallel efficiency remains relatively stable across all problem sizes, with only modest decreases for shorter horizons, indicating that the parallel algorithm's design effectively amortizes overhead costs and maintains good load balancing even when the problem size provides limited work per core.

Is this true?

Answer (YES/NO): NO